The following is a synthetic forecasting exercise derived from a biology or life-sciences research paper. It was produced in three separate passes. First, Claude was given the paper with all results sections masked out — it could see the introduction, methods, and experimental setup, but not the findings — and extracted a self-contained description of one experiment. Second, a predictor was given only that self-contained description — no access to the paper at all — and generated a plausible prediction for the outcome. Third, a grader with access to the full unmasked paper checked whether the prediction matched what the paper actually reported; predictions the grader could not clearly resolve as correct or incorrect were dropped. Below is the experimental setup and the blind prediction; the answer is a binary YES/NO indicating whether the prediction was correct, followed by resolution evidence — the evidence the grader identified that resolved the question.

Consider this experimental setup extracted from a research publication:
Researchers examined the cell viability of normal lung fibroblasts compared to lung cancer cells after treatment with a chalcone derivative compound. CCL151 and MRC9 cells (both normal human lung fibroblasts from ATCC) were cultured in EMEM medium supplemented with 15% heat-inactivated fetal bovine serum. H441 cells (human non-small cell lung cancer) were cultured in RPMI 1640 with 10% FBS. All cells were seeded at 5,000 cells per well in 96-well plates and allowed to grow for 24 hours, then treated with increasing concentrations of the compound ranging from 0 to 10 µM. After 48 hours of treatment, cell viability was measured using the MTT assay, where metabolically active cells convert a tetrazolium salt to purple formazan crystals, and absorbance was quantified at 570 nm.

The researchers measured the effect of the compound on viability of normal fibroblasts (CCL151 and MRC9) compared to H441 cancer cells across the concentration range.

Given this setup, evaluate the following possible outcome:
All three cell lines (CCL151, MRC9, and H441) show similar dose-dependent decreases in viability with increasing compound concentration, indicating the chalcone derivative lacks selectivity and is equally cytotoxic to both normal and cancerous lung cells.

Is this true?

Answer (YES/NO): NO